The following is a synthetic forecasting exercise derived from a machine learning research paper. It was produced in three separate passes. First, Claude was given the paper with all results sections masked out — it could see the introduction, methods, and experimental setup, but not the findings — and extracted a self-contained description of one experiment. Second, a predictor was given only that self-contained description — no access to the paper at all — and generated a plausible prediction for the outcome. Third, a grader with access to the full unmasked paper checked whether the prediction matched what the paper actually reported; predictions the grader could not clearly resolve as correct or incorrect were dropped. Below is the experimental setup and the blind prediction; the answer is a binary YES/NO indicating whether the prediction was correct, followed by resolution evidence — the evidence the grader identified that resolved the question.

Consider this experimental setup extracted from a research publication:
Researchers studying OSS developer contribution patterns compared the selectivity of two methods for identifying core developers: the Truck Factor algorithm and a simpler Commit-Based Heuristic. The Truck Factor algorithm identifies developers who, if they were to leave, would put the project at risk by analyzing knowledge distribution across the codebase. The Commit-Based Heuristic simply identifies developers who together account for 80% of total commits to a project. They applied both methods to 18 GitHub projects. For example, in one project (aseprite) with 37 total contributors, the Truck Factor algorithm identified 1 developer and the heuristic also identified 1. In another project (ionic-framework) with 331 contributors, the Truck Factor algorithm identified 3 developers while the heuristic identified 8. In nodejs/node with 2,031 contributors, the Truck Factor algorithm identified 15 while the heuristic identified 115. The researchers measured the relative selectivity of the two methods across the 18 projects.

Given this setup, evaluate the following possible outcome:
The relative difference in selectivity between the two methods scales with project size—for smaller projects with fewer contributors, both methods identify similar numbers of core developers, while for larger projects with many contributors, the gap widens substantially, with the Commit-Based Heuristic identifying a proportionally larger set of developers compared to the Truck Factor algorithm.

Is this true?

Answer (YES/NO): NO